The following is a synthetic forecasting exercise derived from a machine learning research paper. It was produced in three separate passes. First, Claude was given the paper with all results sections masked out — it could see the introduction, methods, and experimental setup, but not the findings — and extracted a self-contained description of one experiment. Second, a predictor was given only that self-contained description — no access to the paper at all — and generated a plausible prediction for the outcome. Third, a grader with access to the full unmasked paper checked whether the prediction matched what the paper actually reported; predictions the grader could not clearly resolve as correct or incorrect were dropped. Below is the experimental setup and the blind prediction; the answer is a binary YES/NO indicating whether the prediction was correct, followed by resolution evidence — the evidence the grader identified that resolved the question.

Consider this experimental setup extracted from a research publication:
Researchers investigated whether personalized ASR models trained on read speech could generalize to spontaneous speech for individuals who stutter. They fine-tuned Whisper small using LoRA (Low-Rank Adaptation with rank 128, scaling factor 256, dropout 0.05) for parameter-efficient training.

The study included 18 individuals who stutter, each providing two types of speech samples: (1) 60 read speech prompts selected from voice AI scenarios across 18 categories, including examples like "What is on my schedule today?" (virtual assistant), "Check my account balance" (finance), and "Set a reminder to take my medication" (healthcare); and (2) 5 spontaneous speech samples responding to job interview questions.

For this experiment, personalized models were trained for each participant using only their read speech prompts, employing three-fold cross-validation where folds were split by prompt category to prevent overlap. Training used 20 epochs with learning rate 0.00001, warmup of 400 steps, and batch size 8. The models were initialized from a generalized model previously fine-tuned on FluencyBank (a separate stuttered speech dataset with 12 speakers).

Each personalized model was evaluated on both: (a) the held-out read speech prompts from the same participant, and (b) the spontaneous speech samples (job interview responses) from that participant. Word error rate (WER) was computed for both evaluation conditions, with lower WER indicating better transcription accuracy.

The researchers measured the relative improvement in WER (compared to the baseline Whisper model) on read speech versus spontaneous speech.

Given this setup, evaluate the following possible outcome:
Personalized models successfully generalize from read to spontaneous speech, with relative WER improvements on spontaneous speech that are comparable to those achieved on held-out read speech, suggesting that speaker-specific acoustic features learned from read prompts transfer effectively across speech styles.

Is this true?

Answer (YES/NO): NO